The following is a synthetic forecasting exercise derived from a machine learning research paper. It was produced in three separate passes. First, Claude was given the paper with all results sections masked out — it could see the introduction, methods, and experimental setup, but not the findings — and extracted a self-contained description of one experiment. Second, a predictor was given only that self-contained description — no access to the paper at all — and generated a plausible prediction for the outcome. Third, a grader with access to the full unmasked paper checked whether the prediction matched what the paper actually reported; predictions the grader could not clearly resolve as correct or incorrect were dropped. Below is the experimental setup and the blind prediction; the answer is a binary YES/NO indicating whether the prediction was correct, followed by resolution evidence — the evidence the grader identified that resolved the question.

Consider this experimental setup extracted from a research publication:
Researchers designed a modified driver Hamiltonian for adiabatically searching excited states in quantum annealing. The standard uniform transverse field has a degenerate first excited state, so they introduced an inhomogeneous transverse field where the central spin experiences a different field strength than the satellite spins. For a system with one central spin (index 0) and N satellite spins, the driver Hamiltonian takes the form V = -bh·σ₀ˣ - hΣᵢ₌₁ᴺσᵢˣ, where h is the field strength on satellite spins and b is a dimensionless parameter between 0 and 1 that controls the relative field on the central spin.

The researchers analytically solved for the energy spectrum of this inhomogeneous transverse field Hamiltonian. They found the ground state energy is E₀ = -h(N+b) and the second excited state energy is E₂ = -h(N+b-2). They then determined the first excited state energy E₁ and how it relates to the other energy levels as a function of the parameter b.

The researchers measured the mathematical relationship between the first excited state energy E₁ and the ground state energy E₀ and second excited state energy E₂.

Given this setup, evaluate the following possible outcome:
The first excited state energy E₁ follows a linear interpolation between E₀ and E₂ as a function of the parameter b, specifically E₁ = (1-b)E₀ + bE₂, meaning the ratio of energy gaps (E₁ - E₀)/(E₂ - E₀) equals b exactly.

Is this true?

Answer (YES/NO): YES